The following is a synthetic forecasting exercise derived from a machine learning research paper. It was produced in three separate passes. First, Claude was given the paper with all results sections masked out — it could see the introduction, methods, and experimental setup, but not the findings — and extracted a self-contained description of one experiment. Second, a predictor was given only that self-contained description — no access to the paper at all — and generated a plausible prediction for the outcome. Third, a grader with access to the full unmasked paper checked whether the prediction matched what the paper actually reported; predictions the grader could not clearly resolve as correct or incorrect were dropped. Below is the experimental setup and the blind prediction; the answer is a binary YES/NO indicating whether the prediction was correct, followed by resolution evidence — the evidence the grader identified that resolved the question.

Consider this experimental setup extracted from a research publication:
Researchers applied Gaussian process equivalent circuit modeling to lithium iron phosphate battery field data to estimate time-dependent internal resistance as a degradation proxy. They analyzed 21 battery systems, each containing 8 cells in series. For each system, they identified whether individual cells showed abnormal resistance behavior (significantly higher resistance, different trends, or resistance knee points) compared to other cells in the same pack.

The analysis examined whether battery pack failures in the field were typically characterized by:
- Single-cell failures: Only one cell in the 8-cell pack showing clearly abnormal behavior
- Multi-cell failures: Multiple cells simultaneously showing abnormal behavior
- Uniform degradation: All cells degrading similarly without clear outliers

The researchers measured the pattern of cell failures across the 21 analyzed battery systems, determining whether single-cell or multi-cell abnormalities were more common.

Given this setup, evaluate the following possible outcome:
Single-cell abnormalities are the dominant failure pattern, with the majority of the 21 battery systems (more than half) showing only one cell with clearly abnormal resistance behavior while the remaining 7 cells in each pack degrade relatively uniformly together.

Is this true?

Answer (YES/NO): NO